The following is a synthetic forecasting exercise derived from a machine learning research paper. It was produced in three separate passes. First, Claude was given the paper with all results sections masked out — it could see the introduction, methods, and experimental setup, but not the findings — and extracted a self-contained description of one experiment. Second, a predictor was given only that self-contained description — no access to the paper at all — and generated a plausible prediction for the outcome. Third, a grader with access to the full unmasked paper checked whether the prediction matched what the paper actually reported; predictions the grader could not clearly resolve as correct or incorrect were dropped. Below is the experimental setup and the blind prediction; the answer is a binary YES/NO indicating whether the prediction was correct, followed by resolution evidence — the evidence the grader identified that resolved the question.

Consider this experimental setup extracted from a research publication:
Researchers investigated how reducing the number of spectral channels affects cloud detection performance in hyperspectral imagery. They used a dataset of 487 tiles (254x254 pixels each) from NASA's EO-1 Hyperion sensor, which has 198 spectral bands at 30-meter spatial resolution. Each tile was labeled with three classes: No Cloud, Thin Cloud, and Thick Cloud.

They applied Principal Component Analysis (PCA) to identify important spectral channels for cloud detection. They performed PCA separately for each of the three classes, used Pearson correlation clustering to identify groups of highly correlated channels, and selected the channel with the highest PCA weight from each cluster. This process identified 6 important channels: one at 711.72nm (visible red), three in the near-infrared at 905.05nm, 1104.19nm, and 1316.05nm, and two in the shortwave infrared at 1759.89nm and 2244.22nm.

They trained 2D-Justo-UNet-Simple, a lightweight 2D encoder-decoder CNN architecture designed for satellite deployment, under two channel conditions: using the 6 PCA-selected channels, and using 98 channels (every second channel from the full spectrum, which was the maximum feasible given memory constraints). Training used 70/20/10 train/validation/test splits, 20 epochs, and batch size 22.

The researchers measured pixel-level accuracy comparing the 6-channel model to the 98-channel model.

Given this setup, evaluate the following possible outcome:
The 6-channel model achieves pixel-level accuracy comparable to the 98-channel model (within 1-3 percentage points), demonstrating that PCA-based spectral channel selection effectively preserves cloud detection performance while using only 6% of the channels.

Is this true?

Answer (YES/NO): YES